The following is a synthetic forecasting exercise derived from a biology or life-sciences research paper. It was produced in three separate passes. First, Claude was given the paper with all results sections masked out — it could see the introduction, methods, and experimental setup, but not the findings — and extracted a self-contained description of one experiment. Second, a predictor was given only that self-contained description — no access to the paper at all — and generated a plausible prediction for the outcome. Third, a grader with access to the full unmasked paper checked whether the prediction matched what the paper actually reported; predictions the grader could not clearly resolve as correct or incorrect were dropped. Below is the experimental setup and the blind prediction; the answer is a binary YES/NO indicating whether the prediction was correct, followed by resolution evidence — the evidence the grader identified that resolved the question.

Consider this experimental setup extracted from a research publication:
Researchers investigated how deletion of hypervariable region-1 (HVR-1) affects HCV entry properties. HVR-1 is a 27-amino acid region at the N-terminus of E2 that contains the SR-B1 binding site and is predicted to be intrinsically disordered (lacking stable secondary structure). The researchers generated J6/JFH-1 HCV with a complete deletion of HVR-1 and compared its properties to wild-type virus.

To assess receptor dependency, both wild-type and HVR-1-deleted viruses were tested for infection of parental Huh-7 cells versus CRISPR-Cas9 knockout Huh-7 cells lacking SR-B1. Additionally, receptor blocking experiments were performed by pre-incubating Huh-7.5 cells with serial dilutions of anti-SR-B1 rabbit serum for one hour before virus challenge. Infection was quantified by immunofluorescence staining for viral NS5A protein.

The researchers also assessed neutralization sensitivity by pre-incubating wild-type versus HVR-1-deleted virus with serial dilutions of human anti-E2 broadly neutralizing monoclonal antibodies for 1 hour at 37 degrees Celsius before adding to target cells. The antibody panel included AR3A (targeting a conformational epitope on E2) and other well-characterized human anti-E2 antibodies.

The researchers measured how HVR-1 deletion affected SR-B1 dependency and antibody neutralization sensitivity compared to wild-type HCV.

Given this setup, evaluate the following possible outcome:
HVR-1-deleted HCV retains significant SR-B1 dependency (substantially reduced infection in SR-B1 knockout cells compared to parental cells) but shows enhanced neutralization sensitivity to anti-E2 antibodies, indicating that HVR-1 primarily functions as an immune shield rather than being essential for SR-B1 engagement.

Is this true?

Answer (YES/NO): NO